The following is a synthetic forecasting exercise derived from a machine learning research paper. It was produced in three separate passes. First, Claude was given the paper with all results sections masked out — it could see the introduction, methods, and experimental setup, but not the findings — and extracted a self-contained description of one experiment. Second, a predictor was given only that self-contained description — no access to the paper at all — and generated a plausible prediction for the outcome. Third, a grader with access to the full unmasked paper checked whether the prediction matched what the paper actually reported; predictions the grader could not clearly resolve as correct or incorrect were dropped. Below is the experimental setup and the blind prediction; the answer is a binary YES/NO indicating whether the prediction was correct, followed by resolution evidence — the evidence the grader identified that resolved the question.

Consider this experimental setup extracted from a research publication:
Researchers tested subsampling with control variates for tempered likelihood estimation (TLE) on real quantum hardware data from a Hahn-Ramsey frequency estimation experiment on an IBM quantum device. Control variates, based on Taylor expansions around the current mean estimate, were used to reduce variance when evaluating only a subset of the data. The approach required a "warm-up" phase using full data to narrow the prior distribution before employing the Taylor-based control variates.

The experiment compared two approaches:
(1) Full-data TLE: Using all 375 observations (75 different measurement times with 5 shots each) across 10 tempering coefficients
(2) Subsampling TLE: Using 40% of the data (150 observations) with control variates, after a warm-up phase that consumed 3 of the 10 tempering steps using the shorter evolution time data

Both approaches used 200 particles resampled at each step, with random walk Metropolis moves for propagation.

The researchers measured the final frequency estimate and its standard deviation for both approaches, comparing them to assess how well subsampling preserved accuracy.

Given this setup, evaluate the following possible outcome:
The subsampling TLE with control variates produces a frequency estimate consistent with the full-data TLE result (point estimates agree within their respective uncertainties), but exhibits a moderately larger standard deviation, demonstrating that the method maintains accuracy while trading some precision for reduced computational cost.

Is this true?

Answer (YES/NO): NO